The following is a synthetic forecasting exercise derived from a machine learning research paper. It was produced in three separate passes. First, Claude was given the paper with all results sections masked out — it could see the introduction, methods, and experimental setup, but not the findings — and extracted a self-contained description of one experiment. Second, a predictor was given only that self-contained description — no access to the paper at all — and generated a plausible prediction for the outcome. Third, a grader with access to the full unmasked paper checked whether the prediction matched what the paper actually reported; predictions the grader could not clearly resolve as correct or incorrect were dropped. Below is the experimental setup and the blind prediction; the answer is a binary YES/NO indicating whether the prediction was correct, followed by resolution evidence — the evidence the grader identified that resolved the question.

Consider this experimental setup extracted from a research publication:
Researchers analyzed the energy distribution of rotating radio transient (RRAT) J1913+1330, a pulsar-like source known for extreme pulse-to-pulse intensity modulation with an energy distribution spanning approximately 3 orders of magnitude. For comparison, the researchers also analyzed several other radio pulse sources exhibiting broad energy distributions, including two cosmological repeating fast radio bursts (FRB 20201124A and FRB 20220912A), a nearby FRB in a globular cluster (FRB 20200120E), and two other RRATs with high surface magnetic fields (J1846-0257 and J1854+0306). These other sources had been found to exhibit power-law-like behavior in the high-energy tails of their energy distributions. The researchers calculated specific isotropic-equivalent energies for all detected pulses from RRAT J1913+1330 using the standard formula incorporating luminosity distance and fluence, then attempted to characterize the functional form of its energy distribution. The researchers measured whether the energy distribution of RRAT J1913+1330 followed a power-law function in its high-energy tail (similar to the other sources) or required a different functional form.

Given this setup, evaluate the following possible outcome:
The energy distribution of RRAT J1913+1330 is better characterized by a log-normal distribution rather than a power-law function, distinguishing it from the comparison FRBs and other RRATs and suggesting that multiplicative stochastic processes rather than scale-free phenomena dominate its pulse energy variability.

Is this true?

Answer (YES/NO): YES